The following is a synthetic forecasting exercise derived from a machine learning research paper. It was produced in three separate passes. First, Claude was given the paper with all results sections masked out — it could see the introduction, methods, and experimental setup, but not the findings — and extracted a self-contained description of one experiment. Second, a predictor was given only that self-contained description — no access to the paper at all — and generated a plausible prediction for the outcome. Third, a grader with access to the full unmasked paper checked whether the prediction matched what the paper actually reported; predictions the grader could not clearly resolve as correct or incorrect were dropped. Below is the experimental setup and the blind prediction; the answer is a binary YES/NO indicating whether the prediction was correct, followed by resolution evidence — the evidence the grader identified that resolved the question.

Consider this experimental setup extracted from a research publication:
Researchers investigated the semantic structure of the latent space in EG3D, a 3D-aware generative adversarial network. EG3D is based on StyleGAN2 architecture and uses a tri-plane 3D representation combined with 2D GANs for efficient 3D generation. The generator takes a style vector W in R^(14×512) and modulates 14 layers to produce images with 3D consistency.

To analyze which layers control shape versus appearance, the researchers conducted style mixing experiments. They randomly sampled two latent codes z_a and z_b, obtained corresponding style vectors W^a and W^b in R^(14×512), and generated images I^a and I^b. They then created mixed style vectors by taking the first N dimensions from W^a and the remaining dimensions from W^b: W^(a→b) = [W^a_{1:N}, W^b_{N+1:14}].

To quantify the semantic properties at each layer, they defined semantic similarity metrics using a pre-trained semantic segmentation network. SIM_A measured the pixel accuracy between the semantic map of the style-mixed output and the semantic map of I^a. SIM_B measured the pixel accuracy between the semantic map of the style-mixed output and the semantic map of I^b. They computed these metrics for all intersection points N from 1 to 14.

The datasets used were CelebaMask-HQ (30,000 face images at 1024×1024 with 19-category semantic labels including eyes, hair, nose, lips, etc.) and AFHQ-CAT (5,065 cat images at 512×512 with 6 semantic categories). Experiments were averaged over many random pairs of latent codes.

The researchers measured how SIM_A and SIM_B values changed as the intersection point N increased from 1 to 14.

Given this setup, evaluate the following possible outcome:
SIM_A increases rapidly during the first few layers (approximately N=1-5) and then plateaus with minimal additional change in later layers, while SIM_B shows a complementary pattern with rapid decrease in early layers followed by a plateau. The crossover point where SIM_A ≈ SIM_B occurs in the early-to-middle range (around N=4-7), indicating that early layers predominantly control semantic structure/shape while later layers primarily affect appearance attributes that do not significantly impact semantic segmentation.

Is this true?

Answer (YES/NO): NO